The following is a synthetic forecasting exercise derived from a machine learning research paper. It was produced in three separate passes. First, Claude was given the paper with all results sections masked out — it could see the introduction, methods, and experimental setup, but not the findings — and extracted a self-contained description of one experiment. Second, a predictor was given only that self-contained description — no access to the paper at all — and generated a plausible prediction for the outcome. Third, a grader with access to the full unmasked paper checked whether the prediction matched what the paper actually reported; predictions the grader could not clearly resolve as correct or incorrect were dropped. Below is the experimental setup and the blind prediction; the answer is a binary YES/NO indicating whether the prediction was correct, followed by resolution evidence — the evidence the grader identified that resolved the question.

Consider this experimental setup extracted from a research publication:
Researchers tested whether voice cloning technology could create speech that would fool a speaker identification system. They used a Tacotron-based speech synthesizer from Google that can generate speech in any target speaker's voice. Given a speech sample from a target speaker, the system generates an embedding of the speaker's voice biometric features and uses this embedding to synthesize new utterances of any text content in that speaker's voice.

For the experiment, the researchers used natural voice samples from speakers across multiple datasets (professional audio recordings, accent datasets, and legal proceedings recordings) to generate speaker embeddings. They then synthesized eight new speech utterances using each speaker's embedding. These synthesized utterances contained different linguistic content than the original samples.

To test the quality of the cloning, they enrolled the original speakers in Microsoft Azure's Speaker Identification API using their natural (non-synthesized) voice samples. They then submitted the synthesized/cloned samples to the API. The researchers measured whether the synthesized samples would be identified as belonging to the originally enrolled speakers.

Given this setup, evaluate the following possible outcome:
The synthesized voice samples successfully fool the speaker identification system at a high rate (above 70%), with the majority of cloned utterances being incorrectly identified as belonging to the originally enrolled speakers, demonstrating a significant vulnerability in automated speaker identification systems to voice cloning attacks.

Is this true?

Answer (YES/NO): YES